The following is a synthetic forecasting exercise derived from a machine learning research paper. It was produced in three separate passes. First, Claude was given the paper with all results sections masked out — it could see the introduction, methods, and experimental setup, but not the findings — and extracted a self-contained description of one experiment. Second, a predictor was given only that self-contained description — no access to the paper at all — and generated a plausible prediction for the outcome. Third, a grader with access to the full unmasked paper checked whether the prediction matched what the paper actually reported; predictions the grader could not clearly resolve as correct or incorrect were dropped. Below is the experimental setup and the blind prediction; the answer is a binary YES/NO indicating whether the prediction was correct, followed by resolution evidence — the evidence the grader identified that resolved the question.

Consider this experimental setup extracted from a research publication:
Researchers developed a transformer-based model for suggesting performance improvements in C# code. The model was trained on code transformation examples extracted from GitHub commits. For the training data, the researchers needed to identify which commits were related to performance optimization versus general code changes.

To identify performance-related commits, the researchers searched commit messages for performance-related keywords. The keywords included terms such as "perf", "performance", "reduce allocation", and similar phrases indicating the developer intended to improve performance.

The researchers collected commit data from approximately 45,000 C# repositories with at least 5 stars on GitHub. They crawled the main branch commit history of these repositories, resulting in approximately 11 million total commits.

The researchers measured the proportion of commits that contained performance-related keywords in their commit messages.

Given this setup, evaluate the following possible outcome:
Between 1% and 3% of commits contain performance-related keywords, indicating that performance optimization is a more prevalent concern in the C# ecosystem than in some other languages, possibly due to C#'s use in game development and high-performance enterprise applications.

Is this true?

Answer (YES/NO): NO